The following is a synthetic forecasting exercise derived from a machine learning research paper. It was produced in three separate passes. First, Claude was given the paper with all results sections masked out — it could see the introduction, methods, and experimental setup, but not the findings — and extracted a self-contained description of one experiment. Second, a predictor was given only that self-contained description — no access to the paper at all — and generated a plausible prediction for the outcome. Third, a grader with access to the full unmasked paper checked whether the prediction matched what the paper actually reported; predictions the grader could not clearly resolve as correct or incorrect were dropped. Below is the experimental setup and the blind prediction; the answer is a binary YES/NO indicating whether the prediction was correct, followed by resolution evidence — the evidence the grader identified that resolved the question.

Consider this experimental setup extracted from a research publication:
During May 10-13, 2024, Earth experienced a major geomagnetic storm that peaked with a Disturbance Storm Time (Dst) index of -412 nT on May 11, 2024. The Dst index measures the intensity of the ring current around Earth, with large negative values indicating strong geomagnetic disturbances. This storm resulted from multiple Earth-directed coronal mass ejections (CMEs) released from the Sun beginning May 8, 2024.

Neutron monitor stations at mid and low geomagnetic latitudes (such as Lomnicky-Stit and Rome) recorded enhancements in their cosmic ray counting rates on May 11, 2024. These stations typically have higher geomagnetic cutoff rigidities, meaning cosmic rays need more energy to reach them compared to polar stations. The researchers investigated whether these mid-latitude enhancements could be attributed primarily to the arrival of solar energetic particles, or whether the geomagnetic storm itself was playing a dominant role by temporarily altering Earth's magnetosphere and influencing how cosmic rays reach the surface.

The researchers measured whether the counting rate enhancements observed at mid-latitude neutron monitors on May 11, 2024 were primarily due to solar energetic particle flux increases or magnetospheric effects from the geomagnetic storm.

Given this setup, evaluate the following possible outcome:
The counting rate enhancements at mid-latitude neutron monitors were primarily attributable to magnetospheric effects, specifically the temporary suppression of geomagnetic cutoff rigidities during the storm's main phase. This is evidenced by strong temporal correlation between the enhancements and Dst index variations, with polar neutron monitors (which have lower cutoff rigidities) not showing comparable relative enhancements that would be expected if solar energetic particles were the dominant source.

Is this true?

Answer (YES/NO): YES